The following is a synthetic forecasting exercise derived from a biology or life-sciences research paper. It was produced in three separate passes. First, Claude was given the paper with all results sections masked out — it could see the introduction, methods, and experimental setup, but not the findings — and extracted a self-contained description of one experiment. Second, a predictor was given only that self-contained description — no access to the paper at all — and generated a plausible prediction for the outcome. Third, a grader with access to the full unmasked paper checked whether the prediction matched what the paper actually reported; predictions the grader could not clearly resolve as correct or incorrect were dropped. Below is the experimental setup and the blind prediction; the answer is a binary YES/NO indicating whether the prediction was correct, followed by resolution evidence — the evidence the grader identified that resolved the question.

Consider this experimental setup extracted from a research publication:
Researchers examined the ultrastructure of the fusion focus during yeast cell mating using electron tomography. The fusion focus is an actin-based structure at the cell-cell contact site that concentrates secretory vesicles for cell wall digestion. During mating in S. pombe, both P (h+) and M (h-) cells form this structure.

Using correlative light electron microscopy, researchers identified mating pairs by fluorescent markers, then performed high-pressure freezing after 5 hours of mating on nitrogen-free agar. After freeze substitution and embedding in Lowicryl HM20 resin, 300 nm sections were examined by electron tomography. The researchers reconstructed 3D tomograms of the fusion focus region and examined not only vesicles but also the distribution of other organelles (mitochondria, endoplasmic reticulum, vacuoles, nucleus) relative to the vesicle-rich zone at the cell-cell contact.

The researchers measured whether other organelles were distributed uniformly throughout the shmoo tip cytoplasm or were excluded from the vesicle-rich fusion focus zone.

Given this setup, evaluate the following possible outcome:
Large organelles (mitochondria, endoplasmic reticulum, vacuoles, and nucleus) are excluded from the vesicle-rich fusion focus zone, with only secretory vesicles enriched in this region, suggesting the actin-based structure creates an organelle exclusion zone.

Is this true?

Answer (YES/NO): YES